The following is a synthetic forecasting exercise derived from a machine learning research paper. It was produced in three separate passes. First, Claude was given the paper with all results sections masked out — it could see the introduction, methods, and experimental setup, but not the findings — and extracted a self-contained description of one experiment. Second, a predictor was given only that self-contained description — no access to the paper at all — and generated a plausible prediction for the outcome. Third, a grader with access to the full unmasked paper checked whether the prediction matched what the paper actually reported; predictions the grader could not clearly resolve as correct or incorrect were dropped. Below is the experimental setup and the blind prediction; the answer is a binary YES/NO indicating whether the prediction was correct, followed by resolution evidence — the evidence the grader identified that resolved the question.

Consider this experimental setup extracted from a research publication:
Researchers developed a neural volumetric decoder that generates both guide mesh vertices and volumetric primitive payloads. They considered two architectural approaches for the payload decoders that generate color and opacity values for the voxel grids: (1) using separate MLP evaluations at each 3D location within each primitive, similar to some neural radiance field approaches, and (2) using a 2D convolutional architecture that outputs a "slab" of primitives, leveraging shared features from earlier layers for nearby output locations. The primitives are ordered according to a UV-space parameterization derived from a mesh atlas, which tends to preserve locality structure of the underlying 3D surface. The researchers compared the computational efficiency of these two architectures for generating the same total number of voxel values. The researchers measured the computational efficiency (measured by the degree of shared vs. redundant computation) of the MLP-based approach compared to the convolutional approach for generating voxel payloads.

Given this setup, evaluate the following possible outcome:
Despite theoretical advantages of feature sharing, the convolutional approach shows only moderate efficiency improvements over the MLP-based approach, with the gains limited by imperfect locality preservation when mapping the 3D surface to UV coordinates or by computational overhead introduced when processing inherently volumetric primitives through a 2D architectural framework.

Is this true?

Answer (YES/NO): NO